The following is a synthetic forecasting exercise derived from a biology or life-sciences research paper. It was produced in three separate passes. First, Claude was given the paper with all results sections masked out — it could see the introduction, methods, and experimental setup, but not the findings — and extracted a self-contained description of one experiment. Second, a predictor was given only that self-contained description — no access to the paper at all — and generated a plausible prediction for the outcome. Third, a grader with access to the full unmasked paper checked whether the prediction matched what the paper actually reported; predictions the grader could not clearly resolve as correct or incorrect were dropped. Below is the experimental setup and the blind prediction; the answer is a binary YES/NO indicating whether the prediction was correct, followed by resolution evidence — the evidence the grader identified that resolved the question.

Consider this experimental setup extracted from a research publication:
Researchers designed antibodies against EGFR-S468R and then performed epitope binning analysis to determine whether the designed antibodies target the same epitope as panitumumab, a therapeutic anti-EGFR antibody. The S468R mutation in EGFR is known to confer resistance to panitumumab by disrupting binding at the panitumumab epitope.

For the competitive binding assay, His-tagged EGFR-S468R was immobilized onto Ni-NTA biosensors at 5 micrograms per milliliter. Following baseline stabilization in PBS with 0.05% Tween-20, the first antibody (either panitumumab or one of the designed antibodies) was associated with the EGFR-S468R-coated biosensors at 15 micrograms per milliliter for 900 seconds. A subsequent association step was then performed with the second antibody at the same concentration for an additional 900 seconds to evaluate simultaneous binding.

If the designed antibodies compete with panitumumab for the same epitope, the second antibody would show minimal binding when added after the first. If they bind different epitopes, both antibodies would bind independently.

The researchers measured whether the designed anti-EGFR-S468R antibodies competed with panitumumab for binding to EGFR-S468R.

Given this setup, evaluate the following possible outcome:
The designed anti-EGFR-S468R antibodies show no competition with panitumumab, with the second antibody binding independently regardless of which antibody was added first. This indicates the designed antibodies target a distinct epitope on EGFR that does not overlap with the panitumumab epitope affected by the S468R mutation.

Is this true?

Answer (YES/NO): NO